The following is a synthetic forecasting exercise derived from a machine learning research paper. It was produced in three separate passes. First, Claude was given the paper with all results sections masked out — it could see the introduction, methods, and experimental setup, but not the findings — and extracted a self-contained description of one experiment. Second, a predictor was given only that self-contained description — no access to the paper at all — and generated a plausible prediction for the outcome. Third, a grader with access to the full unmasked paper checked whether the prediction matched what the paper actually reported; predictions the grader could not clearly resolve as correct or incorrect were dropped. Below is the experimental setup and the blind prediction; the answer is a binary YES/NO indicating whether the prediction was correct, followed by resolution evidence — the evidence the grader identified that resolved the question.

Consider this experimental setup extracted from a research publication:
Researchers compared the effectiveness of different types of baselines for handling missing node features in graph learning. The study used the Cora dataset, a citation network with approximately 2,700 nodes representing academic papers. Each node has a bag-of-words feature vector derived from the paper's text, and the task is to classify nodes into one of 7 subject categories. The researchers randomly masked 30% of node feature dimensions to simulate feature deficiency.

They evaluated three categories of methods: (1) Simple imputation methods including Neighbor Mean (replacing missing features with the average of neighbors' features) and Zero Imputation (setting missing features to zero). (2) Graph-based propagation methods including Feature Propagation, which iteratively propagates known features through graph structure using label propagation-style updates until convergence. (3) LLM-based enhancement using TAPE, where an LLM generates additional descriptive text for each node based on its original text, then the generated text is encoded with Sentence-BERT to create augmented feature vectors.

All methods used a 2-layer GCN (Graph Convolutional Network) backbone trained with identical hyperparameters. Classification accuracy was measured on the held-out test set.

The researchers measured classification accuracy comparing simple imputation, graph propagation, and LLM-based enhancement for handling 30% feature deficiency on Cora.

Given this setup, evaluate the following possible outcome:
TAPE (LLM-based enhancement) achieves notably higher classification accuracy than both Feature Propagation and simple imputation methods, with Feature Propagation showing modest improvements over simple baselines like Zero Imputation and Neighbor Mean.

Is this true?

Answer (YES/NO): NO